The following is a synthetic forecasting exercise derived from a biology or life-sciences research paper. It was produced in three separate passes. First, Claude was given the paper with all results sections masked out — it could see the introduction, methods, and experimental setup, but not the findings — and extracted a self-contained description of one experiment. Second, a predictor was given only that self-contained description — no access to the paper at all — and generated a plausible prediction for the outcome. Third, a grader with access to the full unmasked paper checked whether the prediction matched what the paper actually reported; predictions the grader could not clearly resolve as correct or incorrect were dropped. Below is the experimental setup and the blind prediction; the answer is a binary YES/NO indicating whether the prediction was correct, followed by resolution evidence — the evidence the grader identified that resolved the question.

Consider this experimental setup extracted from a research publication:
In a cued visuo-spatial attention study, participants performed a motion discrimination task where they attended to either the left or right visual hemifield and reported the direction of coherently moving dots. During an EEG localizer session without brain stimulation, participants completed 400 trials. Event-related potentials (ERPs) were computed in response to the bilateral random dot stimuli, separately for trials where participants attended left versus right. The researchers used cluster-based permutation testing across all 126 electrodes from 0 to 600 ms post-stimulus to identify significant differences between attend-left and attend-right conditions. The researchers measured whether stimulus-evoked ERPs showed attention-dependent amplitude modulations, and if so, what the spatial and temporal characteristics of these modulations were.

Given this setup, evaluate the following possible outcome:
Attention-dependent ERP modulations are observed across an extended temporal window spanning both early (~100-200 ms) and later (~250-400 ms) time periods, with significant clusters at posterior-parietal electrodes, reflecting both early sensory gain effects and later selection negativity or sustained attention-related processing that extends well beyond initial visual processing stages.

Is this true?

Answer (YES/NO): YES